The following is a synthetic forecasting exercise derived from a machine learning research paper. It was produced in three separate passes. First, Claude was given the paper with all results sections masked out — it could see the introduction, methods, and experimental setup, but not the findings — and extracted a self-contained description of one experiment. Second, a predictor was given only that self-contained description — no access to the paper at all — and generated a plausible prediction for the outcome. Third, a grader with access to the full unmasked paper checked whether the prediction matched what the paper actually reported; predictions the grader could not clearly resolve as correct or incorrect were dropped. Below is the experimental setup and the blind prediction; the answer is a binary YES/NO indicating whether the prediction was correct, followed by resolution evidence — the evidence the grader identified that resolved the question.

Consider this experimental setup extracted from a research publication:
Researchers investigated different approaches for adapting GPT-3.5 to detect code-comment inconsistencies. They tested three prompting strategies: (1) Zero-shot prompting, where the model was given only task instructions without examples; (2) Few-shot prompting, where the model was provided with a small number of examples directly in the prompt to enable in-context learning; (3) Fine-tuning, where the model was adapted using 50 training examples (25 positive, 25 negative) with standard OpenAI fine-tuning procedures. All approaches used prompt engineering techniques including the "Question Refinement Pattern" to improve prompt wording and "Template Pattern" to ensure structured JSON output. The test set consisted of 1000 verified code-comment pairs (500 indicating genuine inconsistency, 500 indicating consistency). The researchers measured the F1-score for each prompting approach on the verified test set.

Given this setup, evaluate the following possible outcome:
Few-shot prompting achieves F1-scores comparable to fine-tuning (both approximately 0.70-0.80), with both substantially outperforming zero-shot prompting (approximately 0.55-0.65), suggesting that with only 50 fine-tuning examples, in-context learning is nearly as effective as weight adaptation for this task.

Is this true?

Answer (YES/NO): NO